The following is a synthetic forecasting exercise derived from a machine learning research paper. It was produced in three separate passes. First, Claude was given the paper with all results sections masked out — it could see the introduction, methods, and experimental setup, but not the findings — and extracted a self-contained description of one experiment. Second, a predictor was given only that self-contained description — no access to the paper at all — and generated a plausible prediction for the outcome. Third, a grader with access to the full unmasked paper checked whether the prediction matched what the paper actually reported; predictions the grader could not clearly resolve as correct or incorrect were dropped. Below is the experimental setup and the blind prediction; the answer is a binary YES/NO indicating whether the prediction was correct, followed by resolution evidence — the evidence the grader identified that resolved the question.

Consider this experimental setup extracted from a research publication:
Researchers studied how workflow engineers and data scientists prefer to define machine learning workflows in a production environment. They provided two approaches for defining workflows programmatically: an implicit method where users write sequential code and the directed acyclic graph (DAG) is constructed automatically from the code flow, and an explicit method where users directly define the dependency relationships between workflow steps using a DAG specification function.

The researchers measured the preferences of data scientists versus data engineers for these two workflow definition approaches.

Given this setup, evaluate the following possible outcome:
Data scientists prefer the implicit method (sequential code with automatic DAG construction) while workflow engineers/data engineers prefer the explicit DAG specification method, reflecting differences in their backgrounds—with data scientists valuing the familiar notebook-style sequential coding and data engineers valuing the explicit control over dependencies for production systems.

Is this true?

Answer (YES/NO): YES